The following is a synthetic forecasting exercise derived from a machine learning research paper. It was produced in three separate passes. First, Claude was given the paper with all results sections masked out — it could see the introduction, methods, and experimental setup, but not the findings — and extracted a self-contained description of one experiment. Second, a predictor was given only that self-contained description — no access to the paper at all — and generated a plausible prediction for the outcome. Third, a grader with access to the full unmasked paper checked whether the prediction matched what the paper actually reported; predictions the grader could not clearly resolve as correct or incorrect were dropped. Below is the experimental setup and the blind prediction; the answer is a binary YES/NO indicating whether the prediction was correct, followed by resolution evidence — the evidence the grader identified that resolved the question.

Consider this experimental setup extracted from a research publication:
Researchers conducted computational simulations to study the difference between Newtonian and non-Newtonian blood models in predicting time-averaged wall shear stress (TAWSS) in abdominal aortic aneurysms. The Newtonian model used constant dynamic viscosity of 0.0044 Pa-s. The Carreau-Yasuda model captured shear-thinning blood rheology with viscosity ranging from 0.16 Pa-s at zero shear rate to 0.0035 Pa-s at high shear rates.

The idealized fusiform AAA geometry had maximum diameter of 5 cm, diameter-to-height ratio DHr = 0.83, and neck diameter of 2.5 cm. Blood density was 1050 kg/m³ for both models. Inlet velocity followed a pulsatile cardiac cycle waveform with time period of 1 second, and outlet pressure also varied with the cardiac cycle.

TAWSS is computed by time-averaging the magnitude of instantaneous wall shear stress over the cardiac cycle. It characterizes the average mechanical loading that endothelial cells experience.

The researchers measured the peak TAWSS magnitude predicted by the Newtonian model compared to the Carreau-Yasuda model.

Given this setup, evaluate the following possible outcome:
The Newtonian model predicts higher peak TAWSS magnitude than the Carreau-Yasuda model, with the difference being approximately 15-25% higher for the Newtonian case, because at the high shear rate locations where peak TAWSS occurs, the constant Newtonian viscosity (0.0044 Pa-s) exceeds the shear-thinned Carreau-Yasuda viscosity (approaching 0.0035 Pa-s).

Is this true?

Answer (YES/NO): YES